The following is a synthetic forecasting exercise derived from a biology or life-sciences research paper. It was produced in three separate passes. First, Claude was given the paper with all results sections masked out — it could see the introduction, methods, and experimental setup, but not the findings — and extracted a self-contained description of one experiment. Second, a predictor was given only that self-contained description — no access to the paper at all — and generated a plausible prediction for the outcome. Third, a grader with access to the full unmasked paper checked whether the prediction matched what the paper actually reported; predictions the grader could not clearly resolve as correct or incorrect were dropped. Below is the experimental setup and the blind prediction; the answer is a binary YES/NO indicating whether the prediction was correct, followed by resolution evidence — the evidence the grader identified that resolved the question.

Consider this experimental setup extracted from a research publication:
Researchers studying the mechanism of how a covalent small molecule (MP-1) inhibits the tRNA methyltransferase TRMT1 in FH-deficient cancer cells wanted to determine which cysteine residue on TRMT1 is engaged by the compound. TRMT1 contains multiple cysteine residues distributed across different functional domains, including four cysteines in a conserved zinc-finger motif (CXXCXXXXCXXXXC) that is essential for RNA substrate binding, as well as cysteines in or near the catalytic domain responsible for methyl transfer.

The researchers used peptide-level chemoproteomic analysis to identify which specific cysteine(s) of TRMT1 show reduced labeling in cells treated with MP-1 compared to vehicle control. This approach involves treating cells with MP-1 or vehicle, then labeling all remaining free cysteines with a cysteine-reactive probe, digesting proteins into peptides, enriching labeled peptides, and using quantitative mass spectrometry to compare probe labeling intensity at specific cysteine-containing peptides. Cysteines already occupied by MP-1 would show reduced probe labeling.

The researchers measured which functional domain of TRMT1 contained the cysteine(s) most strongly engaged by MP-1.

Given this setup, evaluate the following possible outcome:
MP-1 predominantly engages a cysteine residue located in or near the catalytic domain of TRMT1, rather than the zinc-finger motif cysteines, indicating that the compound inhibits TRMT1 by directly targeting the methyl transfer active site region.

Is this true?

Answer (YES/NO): NO